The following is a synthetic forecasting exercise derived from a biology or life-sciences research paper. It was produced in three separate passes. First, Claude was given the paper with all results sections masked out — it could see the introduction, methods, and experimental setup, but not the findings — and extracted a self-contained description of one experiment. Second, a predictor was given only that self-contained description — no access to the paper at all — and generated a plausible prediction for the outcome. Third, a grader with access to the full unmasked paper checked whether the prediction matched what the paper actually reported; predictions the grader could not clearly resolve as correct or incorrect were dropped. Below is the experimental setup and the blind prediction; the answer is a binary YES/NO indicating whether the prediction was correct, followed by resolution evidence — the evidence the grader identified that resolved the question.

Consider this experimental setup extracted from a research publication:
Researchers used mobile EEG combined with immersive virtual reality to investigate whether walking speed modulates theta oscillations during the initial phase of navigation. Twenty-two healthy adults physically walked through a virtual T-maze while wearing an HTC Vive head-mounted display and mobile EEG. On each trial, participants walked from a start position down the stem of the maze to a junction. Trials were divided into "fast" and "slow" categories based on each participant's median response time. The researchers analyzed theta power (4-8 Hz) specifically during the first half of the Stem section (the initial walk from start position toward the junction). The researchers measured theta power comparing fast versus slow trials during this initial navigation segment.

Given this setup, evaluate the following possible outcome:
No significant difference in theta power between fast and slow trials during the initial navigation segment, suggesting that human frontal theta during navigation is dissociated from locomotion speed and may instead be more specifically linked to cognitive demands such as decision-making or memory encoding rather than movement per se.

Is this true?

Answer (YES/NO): NO